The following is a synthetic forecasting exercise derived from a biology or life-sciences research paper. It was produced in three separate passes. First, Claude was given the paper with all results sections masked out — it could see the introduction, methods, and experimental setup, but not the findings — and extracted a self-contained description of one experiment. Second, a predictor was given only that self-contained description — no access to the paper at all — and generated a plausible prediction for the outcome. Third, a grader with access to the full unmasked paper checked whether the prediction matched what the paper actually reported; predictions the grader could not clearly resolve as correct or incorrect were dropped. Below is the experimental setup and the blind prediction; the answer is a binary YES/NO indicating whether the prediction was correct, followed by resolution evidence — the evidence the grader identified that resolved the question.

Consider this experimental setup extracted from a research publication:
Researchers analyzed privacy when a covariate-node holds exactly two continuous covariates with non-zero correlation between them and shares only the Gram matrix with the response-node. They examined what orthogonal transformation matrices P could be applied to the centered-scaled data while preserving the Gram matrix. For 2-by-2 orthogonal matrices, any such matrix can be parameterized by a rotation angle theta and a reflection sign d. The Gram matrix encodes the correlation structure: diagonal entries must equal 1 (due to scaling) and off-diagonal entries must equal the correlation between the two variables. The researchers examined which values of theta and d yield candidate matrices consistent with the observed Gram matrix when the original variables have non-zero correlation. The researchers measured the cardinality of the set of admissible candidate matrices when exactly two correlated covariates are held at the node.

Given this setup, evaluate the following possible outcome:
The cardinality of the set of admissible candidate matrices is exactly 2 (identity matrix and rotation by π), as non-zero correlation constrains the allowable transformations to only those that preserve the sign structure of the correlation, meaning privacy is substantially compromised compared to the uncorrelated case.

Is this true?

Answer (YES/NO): NO